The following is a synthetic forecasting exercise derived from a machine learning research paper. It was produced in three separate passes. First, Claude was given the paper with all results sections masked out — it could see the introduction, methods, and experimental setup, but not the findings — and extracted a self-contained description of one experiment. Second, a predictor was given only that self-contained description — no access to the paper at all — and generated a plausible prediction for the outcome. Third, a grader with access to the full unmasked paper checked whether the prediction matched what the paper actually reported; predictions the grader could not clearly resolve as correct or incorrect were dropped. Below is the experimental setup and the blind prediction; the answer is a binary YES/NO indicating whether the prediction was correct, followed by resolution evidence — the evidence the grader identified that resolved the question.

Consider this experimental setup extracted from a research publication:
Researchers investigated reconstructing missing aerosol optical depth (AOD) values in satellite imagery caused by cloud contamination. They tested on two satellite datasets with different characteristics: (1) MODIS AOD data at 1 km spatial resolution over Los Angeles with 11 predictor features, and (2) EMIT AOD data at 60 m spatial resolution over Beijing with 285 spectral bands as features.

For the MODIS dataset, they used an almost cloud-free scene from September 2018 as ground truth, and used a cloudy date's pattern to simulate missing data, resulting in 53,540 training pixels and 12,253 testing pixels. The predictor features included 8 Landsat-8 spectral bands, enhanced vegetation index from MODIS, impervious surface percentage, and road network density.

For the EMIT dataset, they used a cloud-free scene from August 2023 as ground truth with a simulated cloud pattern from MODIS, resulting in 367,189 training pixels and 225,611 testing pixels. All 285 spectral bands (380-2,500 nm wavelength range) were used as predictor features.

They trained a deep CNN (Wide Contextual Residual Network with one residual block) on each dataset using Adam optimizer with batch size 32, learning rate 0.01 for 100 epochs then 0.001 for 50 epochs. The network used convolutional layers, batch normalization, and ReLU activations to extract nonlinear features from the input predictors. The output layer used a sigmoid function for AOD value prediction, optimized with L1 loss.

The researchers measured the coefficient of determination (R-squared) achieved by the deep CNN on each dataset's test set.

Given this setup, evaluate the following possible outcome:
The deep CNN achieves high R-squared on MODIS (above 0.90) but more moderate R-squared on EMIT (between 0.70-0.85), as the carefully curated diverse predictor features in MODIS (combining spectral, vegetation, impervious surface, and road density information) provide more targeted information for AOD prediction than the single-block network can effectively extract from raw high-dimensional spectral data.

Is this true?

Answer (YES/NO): NO